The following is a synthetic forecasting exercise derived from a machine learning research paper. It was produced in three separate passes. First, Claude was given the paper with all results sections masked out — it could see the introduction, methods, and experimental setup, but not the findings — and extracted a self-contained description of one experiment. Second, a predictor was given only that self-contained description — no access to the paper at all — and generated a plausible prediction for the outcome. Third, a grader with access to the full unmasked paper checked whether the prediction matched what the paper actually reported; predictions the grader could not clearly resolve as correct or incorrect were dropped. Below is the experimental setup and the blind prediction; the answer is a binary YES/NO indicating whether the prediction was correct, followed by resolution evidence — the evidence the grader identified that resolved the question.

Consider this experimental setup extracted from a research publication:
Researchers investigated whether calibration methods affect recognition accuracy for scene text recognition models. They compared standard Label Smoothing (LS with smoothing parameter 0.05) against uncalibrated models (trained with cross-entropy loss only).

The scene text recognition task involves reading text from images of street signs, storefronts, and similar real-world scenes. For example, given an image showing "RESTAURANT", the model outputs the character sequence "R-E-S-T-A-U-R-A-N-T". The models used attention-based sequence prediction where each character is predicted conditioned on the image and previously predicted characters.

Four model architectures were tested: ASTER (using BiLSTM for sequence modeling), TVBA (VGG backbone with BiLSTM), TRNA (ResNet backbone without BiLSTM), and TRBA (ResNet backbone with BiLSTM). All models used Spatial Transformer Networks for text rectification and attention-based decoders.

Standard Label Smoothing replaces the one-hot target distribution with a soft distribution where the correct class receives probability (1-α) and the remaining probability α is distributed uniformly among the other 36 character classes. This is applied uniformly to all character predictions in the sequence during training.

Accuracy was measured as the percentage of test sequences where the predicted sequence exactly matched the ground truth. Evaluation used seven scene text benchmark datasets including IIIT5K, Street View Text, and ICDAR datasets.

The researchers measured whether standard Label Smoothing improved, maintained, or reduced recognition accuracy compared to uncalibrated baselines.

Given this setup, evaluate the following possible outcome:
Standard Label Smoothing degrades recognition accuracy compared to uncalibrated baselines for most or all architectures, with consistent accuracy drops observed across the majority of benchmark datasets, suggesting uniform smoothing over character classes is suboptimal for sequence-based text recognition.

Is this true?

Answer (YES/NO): NO